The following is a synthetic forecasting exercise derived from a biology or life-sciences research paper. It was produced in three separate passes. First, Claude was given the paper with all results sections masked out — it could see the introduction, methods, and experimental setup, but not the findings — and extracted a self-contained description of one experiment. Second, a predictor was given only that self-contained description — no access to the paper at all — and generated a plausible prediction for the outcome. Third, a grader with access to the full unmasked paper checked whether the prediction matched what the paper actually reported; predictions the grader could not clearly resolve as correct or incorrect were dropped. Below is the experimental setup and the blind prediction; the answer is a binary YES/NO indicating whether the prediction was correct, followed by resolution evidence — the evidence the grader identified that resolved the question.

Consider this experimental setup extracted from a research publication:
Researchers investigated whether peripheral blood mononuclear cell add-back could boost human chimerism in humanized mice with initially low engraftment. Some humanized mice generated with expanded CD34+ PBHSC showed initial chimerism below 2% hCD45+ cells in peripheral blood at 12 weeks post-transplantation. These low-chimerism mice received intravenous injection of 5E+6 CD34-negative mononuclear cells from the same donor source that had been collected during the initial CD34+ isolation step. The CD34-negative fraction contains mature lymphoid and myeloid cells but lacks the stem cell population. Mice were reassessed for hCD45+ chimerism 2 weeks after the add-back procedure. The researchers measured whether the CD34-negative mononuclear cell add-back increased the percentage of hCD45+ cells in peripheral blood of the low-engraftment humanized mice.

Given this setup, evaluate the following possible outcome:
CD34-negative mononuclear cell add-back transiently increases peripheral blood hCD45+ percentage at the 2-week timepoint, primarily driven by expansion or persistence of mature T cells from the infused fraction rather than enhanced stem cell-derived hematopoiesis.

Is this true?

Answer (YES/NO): NO